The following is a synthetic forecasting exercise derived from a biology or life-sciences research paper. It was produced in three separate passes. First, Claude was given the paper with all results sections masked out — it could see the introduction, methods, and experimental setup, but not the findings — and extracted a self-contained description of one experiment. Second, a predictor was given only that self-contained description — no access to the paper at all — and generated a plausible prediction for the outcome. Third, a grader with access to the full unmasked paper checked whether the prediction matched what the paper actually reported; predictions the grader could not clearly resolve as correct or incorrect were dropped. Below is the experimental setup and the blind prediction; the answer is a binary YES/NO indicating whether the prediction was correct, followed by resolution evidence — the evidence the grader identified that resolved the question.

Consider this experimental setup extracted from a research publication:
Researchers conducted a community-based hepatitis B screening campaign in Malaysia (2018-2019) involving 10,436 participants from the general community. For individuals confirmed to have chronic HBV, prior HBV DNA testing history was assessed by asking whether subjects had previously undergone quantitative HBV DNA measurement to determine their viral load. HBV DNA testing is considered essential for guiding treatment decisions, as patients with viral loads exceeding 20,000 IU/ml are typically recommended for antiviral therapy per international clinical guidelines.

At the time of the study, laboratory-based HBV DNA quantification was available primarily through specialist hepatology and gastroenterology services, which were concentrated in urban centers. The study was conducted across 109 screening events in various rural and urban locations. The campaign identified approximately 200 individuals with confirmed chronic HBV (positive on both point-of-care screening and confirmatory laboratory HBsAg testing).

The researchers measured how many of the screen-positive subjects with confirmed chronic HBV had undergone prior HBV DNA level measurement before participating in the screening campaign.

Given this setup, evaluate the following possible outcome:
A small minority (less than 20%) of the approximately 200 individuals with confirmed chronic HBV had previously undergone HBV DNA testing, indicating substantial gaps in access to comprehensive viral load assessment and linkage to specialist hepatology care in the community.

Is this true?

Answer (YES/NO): YES